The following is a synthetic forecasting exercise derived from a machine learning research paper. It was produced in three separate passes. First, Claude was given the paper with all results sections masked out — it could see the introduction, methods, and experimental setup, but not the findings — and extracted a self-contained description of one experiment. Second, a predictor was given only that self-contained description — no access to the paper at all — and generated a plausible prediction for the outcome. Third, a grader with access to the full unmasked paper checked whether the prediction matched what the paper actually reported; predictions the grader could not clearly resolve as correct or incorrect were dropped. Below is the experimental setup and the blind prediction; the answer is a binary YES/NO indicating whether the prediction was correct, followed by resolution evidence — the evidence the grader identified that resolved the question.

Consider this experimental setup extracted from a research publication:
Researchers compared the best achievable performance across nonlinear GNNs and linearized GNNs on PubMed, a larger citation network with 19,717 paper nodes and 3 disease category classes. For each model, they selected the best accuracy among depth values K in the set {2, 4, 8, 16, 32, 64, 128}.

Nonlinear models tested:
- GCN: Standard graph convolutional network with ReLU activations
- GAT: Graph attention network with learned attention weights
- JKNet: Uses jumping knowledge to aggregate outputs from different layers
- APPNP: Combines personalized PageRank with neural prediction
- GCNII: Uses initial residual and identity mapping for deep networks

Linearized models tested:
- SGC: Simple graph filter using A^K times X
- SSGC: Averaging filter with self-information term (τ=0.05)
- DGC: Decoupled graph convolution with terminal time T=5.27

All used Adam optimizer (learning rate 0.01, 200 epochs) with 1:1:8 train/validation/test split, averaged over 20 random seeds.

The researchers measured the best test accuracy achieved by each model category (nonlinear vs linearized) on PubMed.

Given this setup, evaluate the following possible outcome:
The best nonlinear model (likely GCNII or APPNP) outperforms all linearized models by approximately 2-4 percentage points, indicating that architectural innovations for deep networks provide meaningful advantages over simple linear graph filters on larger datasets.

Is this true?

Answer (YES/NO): NO